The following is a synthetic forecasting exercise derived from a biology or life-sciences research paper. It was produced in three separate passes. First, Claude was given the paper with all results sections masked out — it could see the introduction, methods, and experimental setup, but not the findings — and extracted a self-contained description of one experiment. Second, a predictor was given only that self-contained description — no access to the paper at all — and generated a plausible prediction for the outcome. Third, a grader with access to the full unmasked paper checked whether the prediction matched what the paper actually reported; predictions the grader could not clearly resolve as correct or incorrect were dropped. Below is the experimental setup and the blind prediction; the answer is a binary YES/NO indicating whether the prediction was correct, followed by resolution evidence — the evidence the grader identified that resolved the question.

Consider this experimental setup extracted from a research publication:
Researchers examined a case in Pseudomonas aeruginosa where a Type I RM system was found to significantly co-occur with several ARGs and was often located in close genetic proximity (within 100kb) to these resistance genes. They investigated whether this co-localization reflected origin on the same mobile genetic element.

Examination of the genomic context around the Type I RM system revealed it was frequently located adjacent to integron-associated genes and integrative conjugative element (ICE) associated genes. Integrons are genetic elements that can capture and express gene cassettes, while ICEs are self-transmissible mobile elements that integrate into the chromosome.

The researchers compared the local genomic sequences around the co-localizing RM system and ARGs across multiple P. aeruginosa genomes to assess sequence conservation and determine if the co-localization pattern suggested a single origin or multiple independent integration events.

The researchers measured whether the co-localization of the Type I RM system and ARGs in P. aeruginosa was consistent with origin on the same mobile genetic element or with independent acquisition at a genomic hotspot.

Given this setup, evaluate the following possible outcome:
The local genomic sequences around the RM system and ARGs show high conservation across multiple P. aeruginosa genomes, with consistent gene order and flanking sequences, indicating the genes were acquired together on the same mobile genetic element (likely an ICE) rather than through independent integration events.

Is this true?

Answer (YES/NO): NO